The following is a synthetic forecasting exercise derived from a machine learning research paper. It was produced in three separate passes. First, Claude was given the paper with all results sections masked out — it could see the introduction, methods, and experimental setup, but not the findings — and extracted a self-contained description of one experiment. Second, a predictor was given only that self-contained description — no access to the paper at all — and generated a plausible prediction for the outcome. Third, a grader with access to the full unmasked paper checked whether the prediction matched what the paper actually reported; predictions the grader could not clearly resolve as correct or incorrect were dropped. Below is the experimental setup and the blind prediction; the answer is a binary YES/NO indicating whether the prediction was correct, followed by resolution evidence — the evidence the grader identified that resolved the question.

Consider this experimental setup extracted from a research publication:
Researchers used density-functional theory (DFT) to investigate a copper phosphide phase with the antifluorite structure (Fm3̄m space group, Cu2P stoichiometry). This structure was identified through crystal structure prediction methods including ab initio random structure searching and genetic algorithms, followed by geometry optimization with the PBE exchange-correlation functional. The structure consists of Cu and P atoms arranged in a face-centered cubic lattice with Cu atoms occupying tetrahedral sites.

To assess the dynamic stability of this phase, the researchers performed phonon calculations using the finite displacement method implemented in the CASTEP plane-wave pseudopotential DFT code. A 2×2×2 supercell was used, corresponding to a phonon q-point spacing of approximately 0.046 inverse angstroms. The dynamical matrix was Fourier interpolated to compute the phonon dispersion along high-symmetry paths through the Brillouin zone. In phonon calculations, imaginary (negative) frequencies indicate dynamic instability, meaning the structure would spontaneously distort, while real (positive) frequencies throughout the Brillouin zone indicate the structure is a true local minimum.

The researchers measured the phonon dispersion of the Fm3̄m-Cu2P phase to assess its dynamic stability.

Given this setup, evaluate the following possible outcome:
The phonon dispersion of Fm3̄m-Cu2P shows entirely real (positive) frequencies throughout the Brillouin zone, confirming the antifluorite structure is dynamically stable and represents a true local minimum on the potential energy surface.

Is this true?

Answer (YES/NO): YES